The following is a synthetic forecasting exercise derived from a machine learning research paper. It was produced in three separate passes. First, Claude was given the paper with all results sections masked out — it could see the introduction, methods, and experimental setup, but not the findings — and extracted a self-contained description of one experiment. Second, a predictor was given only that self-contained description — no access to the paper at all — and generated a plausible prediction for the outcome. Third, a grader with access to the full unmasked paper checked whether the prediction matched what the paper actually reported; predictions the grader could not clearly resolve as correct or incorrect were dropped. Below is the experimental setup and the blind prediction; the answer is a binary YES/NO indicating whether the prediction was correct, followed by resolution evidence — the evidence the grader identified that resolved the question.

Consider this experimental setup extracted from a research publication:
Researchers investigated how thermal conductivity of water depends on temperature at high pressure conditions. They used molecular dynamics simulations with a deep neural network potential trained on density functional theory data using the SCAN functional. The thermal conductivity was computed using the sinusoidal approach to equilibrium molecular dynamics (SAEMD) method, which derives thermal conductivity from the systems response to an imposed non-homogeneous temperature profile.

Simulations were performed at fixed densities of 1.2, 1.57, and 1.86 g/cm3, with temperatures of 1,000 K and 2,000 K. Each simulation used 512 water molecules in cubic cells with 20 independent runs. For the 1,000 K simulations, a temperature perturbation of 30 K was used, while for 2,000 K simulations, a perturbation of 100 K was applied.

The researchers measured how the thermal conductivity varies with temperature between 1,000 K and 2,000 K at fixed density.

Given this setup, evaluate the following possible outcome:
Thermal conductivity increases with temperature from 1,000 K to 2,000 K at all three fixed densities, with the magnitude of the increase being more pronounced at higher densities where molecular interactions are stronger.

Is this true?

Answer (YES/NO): NO